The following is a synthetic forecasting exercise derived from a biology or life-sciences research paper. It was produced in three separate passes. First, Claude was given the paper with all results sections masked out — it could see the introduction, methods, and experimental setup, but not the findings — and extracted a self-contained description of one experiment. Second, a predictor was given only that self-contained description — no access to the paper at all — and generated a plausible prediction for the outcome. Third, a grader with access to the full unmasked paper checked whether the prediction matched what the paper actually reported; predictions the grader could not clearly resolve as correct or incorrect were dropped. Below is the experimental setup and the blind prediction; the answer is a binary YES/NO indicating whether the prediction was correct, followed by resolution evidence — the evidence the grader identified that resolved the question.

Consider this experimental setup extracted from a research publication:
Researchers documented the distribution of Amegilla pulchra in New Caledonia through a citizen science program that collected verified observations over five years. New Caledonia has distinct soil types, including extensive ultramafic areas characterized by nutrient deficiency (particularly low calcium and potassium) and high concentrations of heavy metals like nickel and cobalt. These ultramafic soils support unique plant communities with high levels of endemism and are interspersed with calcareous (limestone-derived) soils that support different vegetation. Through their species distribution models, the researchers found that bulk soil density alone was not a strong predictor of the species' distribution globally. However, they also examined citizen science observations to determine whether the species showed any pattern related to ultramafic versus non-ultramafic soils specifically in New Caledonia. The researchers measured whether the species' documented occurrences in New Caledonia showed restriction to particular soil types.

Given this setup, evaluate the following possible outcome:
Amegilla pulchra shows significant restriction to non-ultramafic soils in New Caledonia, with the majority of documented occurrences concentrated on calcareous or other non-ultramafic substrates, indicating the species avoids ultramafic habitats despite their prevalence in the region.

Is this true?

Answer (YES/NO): YES